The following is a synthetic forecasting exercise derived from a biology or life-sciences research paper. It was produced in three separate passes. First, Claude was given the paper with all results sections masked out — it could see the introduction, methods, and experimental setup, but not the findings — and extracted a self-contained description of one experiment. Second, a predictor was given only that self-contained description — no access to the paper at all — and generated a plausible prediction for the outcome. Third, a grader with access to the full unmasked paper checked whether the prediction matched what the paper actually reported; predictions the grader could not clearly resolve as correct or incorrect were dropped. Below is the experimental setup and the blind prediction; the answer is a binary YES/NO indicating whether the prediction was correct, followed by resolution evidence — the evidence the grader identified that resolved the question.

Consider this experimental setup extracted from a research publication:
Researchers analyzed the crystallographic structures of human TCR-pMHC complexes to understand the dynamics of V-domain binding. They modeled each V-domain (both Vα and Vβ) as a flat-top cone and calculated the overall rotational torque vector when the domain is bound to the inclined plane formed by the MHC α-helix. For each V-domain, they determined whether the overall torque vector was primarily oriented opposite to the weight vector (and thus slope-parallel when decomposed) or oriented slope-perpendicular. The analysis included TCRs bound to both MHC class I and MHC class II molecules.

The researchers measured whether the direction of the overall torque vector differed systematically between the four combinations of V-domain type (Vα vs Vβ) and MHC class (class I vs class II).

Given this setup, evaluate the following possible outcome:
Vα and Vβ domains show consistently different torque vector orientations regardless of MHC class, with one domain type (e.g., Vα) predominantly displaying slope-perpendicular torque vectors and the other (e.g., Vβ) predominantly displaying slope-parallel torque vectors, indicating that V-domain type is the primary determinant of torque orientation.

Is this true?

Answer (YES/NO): NO